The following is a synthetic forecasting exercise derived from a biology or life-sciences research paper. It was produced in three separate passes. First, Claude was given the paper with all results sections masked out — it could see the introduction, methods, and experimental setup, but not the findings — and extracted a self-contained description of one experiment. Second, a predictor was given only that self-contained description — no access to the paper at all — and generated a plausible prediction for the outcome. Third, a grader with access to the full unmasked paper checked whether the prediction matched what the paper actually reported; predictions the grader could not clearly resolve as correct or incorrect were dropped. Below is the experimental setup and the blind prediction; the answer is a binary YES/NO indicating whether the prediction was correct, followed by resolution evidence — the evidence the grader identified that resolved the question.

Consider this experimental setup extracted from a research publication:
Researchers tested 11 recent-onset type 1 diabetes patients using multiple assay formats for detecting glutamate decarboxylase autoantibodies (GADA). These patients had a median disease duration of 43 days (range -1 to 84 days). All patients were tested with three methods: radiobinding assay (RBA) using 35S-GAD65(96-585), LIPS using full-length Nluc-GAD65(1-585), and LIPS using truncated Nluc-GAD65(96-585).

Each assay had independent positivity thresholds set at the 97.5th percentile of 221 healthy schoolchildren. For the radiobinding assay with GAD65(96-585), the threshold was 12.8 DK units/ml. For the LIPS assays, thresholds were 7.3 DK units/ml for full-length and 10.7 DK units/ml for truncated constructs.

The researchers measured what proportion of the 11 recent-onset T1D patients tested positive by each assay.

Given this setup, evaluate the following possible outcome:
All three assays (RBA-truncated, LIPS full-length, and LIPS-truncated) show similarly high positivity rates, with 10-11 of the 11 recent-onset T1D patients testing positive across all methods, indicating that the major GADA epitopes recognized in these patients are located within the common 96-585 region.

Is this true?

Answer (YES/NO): YES